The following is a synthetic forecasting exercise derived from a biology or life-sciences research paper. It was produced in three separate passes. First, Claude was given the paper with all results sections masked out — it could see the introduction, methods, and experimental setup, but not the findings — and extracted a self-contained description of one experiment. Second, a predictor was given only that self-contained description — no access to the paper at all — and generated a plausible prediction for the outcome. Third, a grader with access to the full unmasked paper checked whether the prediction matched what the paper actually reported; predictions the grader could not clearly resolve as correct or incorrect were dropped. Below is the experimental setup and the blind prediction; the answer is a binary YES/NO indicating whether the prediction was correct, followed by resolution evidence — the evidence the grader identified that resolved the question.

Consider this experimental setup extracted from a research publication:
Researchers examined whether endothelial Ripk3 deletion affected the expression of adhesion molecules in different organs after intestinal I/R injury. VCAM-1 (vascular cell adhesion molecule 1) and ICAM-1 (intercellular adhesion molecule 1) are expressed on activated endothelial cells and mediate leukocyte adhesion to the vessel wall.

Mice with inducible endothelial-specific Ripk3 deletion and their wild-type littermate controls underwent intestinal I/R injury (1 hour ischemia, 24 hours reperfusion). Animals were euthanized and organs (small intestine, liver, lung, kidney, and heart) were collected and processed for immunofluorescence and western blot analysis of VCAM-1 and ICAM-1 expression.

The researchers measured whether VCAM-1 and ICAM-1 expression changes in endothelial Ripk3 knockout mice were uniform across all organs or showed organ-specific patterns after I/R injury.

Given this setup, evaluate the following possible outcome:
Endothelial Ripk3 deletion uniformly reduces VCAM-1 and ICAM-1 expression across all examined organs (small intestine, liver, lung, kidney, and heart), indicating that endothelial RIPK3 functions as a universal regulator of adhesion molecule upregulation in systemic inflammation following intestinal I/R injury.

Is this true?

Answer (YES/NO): NO